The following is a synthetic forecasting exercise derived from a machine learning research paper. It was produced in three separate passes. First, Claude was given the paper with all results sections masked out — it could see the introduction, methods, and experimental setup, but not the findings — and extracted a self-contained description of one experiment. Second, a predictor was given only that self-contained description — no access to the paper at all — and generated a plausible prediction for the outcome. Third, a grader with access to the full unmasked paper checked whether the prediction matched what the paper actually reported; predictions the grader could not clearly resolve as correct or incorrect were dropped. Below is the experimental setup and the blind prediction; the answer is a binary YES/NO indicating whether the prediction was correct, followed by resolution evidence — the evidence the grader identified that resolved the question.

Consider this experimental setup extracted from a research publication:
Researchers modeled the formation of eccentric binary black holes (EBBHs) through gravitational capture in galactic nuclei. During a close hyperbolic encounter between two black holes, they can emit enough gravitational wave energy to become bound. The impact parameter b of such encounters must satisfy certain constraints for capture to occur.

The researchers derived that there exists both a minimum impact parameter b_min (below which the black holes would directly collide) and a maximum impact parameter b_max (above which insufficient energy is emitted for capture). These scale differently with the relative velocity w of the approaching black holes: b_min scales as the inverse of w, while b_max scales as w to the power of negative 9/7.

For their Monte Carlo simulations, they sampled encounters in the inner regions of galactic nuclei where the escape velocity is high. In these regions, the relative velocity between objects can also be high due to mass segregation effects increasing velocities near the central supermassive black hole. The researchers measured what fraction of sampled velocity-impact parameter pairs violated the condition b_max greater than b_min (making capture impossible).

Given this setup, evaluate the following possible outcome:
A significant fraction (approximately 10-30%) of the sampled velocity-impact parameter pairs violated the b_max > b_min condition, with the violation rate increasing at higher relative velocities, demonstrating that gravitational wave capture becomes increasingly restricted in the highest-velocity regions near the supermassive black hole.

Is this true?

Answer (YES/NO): NO